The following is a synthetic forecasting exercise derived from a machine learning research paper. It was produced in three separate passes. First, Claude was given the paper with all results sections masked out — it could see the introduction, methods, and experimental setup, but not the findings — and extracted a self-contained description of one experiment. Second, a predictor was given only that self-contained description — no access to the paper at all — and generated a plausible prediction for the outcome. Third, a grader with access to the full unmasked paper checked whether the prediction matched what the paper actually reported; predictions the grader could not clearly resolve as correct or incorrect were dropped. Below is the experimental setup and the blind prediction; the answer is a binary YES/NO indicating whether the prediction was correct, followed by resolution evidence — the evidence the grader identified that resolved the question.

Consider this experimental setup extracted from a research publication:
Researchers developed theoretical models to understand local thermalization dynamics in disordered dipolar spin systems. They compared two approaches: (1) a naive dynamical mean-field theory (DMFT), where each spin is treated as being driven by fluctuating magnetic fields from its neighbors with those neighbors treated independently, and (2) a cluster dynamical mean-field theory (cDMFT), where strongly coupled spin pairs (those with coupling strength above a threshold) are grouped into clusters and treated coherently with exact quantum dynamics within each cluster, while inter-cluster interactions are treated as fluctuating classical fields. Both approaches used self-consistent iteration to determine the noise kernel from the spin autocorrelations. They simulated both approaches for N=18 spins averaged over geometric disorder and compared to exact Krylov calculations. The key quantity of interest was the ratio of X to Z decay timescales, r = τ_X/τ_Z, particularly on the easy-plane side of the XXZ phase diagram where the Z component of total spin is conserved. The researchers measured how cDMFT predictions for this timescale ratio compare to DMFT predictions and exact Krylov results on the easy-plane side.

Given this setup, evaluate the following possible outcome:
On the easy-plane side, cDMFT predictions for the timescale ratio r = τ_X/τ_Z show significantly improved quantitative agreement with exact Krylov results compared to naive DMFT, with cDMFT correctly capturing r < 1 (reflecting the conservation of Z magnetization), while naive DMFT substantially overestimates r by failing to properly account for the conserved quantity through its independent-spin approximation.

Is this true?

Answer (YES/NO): YES